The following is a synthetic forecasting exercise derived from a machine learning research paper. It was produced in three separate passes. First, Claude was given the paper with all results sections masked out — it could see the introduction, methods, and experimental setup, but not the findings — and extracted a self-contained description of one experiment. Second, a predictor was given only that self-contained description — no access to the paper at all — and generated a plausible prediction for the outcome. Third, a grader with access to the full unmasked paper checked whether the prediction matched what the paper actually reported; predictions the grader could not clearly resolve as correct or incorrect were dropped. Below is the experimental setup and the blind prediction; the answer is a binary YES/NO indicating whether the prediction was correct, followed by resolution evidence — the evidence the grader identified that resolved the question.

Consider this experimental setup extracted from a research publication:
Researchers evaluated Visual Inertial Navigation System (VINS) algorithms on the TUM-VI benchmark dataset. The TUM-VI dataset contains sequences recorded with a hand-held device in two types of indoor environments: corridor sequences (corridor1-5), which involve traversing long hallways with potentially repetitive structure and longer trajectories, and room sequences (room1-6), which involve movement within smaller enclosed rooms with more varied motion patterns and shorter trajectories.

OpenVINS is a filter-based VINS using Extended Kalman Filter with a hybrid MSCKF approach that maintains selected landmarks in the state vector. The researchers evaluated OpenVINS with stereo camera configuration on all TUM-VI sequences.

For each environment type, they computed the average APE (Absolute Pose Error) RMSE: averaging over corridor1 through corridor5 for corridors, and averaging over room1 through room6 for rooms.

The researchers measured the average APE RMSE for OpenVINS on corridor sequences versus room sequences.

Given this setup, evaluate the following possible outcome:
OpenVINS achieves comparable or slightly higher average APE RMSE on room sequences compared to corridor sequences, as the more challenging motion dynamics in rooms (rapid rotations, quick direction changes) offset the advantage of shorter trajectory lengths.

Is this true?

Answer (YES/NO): NO